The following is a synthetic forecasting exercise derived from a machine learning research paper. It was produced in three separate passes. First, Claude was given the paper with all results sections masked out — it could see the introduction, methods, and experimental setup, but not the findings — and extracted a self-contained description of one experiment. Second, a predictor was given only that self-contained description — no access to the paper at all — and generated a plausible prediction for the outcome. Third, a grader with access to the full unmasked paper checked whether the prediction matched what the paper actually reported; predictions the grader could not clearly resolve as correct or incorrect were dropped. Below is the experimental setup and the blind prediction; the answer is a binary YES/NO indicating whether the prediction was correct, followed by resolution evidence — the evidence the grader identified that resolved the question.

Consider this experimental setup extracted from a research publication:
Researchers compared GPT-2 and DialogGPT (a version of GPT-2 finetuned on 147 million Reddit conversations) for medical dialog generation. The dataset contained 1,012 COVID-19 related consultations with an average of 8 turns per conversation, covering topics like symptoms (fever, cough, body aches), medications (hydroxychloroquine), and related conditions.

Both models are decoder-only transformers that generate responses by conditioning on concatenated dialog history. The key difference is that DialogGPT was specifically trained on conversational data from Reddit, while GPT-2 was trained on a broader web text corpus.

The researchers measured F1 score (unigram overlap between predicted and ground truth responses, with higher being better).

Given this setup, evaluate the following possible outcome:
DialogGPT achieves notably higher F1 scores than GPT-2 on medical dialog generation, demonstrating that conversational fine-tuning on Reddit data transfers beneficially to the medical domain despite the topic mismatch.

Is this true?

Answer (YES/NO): NO